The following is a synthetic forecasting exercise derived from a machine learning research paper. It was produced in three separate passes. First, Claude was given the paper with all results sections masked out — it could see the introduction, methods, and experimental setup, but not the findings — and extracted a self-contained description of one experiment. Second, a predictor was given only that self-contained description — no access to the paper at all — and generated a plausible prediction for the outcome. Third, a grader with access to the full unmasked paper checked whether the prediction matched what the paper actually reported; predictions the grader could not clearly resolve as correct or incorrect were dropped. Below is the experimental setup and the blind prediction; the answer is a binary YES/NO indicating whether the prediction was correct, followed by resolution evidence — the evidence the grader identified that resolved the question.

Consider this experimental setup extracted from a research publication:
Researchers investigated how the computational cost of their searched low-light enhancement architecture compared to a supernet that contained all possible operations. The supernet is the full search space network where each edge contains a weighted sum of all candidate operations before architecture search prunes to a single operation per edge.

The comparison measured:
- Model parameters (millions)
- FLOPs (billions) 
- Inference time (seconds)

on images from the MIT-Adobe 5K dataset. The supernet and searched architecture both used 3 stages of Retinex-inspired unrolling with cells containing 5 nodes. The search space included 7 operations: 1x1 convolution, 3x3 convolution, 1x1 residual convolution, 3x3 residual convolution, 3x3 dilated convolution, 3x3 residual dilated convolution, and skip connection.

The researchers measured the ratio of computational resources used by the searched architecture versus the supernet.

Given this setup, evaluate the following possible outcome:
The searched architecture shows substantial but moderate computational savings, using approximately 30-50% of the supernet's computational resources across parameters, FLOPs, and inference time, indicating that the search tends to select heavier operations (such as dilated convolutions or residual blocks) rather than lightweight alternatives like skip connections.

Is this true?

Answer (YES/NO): NO